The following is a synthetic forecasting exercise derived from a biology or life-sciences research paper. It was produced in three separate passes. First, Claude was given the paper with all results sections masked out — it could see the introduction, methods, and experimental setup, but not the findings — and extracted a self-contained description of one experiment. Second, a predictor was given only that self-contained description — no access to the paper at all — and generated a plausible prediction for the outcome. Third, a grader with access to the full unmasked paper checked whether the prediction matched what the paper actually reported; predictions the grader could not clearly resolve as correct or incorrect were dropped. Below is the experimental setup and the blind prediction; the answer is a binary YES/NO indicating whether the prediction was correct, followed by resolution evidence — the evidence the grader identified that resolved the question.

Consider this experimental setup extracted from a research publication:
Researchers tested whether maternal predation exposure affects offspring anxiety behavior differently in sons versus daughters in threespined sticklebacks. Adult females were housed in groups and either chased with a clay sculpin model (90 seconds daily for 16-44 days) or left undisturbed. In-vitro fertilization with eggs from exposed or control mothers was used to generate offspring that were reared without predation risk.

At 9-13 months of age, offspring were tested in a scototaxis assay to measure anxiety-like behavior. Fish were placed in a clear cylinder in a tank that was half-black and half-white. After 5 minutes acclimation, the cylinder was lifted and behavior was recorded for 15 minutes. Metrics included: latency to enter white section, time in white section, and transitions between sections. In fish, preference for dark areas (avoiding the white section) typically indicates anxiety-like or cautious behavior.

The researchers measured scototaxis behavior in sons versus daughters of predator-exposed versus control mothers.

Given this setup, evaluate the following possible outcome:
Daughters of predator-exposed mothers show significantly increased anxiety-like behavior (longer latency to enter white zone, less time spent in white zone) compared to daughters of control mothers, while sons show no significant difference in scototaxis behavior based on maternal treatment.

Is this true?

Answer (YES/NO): NO